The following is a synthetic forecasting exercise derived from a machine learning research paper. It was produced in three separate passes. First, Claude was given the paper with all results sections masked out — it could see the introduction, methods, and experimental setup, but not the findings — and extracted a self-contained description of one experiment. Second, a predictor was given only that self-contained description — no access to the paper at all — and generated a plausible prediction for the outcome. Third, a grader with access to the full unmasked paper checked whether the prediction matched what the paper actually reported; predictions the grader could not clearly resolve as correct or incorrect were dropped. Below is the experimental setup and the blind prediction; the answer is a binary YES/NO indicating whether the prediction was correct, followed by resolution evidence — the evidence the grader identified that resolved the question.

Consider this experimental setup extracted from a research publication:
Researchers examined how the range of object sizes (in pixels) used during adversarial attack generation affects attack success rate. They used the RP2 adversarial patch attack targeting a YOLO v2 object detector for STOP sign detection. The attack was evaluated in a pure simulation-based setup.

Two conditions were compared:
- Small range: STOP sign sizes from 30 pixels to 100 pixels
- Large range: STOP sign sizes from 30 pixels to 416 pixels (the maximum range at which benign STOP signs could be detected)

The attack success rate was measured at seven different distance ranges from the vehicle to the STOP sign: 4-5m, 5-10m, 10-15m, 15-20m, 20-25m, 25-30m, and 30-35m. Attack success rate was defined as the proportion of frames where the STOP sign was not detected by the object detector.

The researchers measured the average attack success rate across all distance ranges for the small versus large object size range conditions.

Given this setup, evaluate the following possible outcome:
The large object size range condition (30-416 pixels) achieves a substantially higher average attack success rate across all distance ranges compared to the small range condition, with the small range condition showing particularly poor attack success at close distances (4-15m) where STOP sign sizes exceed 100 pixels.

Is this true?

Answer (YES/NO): NO